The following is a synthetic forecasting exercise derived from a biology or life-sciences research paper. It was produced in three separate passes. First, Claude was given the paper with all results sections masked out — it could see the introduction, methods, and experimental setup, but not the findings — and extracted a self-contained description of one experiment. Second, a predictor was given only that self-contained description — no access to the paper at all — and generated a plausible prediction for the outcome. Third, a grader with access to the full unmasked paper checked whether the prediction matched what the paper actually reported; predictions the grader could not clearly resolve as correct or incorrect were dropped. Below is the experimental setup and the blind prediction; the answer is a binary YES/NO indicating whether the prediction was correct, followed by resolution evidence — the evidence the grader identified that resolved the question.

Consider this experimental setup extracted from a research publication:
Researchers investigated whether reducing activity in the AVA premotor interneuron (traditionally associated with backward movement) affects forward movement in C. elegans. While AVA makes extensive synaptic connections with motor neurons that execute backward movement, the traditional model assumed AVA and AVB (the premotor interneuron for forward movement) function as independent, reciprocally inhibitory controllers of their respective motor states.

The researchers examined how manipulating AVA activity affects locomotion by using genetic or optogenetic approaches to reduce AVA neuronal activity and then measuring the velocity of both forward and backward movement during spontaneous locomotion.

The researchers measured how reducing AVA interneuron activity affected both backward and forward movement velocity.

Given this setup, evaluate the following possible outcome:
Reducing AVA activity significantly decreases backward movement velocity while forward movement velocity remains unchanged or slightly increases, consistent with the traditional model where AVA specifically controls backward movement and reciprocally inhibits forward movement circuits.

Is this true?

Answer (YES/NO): NO